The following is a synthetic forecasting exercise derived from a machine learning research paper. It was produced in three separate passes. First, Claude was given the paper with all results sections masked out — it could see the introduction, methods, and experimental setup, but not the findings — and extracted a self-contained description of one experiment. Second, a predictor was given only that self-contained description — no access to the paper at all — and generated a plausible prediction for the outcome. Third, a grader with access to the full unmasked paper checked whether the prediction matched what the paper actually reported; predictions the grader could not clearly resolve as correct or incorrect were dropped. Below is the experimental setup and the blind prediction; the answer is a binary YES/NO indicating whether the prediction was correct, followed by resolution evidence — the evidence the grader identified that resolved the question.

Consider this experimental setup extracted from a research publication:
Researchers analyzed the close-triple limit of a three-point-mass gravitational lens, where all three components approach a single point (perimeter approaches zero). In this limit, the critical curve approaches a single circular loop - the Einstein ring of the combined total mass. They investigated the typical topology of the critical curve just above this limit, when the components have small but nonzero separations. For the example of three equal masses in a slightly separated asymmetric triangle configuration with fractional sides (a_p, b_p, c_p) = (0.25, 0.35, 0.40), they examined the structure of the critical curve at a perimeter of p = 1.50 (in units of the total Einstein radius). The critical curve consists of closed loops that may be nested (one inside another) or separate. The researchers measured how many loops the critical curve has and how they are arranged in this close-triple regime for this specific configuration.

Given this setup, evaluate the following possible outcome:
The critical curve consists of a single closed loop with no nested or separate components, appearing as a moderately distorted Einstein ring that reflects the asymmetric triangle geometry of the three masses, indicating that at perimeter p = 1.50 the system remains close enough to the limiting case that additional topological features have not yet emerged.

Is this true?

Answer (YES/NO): NO